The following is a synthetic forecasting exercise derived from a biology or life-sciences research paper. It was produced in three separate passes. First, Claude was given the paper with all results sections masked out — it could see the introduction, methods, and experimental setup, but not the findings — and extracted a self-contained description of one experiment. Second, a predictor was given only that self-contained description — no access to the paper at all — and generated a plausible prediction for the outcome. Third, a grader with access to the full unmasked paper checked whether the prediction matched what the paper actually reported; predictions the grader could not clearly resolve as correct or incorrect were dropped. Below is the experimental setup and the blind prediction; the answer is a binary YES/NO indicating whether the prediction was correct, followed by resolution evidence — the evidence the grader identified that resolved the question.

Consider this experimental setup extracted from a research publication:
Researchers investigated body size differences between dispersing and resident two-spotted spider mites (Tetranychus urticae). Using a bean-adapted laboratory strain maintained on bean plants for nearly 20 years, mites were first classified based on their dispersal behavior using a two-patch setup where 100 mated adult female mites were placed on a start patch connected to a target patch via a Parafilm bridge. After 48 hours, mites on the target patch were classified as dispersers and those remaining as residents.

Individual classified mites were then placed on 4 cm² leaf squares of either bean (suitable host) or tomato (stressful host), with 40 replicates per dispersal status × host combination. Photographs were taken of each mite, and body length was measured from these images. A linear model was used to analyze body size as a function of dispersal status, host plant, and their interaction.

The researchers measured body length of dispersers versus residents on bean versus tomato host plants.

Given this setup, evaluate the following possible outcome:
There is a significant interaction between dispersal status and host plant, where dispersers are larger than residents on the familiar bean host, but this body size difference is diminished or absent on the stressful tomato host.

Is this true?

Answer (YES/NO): NO